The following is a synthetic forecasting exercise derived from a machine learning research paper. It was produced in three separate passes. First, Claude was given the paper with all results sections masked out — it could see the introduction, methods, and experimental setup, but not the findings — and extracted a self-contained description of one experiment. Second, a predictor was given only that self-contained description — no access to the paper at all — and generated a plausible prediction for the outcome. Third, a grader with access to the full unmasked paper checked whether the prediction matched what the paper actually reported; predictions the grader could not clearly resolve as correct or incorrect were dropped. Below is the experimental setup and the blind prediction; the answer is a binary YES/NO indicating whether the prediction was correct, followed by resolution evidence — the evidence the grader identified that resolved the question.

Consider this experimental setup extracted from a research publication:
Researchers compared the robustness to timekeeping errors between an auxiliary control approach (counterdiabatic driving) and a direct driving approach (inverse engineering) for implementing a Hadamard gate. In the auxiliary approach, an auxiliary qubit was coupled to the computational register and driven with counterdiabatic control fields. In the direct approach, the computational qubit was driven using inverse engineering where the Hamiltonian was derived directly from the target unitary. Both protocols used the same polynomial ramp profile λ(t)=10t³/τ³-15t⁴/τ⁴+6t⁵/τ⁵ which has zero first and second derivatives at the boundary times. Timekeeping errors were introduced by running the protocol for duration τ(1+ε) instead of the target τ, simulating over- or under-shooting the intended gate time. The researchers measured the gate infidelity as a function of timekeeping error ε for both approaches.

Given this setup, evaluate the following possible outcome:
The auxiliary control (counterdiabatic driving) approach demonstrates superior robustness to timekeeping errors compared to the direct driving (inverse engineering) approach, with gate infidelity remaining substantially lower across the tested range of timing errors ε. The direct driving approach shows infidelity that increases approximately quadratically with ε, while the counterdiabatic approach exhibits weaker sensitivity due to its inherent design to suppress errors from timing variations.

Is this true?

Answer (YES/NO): NO